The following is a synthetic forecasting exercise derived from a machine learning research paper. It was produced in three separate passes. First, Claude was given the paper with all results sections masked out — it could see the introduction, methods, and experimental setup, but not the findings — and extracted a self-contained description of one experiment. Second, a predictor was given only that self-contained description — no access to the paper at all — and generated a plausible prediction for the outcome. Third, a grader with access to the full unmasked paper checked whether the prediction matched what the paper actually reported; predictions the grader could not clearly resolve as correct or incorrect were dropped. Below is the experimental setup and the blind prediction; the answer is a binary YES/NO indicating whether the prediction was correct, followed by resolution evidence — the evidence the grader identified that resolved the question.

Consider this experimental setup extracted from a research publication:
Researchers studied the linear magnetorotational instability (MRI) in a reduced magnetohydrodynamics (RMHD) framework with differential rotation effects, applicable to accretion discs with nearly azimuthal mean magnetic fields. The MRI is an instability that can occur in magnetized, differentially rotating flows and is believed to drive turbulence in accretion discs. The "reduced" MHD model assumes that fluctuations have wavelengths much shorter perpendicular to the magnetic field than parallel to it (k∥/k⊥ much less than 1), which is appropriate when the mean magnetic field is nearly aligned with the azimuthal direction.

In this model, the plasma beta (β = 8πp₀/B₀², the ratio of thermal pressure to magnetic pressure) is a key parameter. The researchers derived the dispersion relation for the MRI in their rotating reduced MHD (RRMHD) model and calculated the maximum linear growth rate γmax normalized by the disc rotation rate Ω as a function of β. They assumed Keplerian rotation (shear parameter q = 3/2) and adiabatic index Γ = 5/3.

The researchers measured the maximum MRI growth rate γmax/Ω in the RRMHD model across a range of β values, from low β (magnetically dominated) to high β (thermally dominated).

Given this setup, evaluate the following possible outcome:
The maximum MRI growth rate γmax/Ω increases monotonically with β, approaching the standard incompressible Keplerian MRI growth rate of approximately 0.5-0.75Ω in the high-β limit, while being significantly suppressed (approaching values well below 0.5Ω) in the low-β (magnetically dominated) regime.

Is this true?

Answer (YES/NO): YES